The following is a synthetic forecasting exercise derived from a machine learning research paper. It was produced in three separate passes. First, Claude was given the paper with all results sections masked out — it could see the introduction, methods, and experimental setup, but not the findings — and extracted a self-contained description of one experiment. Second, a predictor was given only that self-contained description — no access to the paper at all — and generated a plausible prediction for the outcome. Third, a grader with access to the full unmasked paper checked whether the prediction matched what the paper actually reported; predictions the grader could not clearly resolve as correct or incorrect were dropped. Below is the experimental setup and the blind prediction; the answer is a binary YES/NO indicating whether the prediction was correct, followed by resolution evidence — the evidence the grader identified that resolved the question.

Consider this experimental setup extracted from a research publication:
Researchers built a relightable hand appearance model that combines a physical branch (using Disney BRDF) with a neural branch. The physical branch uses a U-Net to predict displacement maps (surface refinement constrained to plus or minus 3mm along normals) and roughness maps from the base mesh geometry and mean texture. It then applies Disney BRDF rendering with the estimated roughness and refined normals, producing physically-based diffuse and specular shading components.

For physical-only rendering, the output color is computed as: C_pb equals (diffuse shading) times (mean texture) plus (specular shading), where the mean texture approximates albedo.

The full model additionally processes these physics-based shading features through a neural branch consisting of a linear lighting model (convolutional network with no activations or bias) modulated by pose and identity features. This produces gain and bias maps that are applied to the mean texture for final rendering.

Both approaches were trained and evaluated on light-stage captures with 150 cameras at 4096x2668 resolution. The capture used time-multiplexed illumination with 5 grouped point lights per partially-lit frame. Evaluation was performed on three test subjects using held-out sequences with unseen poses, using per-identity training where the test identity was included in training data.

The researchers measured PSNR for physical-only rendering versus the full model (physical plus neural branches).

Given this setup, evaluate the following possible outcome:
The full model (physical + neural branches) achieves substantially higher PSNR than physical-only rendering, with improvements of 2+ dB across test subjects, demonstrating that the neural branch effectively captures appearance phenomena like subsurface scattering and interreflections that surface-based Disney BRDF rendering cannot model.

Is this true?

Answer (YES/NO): YES